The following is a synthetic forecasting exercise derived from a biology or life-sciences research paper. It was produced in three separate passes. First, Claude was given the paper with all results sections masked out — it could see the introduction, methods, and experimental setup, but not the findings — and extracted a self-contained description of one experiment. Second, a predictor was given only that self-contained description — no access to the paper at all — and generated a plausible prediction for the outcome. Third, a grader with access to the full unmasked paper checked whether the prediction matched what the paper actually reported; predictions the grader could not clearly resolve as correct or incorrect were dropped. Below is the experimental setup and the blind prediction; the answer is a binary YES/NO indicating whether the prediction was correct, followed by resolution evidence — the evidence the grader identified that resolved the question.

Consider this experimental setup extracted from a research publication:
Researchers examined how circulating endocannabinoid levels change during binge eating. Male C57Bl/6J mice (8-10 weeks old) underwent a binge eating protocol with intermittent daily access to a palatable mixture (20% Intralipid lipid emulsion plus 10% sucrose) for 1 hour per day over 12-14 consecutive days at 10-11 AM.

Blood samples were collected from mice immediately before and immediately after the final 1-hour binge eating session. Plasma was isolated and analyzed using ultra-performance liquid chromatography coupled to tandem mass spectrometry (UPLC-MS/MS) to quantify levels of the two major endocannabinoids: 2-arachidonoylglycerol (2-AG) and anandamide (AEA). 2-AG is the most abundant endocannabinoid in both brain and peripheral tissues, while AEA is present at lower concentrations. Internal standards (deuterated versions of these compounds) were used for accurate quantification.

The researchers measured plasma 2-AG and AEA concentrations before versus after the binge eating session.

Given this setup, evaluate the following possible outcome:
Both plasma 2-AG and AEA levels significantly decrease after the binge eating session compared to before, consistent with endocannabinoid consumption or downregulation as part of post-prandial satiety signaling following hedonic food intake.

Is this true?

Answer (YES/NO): NO